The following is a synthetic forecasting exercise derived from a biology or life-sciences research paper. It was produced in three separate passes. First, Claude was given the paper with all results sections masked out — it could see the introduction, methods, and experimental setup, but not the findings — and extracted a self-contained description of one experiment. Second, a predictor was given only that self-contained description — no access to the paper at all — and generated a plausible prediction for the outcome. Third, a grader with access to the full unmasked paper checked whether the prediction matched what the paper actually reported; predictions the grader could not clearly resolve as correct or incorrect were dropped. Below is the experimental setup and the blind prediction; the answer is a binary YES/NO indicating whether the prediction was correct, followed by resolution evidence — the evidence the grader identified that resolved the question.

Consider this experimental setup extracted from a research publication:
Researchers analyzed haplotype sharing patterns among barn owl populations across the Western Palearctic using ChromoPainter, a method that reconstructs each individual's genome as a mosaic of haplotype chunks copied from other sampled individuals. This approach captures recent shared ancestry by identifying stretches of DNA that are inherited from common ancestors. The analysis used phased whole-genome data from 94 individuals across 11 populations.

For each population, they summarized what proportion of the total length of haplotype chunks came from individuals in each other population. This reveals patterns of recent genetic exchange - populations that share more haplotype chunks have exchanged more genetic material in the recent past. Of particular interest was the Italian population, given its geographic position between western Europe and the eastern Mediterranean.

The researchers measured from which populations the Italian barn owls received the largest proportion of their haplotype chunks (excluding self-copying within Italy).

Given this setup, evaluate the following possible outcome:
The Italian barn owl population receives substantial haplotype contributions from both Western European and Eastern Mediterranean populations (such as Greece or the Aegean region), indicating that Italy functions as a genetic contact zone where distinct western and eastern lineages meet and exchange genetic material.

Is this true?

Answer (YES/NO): NO